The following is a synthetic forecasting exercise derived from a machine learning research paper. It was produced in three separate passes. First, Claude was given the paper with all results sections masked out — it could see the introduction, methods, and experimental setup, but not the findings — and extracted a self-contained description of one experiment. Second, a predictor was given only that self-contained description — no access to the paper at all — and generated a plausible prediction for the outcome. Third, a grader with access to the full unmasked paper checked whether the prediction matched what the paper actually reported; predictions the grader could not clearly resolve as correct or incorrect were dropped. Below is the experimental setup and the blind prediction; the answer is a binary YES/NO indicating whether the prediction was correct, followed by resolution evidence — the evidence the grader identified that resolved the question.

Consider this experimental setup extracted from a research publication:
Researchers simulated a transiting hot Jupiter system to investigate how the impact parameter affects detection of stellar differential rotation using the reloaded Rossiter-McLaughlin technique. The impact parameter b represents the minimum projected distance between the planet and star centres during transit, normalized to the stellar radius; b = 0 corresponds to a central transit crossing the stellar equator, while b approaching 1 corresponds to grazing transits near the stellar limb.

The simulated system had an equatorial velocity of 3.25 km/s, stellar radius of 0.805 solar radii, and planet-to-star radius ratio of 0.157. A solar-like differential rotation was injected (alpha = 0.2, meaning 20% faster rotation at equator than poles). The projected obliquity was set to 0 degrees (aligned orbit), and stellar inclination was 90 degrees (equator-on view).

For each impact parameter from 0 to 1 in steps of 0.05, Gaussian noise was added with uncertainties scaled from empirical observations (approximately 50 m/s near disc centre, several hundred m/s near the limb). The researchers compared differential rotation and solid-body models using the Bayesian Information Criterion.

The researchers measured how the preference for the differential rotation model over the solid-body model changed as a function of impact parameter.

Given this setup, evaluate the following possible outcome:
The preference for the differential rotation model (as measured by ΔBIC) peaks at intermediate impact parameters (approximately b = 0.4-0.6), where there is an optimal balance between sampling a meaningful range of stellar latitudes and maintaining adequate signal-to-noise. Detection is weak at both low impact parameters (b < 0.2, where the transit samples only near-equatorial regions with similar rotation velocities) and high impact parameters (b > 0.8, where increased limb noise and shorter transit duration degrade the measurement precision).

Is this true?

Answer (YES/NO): NO